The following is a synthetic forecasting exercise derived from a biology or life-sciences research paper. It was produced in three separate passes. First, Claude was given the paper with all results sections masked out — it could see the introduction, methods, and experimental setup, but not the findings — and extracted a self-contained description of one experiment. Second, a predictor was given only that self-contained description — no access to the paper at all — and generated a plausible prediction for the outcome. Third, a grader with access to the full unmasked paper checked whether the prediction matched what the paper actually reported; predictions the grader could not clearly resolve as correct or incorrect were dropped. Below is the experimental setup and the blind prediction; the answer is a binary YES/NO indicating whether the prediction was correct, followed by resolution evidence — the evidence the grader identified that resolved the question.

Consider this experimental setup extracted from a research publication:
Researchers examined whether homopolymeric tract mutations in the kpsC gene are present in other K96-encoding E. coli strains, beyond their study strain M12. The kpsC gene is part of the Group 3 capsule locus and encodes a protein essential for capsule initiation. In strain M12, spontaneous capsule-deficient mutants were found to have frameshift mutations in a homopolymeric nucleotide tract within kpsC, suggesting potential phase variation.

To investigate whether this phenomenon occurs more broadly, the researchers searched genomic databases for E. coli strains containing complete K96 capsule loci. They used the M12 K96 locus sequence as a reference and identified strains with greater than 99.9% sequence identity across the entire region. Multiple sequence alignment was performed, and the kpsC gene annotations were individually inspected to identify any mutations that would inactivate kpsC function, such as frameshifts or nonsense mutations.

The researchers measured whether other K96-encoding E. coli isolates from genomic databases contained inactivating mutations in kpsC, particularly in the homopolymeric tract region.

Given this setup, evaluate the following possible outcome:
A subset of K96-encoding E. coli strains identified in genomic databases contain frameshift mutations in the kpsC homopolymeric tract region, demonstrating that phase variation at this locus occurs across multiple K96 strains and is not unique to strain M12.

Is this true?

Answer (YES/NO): YES